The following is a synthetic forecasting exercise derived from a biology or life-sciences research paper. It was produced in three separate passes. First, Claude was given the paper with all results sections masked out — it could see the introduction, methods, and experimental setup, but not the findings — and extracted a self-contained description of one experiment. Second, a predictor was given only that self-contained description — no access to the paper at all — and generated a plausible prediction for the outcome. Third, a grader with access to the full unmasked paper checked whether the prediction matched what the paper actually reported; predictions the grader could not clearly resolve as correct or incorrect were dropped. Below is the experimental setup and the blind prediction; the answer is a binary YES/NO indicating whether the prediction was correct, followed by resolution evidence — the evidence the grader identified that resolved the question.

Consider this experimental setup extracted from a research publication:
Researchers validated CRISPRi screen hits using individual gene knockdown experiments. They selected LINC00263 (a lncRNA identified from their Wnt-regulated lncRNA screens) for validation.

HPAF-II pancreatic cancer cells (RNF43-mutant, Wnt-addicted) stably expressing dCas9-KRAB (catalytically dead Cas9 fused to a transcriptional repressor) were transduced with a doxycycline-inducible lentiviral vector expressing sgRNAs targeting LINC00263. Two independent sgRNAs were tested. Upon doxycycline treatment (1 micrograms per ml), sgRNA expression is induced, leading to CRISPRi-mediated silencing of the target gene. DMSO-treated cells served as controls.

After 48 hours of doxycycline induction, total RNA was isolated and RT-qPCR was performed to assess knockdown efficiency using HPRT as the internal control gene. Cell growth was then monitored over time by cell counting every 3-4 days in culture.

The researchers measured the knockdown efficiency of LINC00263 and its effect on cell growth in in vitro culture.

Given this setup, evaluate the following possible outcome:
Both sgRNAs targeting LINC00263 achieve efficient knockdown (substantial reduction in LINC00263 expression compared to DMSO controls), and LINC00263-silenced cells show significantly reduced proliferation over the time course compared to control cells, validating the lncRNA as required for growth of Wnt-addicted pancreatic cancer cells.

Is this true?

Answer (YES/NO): YES